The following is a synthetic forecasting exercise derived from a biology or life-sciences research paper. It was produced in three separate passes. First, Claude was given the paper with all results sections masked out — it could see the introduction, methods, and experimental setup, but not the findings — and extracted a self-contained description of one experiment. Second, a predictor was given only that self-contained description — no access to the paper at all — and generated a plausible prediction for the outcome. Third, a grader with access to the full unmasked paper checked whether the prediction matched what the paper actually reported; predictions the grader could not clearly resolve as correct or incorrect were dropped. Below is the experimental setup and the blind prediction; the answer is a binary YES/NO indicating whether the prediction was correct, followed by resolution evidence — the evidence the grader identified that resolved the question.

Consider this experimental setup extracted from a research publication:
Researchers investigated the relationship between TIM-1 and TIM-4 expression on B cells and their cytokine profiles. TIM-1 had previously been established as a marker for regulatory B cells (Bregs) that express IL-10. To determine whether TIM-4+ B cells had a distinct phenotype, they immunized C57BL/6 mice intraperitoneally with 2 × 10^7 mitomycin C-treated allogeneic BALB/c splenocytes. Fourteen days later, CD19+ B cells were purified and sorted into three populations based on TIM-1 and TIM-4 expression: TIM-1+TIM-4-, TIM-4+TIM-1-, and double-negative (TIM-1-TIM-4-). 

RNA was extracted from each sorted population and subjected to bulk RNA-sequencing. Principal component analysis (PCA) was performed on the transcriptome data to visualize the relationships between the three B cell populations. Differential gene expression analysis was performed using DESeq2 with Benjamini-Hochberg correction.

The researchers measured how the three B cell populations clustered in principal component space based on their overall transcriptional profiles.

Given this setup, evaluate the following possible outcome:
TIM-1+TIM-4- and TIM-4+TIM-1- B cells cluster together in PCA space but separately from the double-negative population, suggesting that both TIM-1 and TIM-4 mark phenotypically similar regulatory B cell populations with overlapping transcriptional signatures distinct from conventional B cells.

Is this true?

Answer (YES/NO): NO